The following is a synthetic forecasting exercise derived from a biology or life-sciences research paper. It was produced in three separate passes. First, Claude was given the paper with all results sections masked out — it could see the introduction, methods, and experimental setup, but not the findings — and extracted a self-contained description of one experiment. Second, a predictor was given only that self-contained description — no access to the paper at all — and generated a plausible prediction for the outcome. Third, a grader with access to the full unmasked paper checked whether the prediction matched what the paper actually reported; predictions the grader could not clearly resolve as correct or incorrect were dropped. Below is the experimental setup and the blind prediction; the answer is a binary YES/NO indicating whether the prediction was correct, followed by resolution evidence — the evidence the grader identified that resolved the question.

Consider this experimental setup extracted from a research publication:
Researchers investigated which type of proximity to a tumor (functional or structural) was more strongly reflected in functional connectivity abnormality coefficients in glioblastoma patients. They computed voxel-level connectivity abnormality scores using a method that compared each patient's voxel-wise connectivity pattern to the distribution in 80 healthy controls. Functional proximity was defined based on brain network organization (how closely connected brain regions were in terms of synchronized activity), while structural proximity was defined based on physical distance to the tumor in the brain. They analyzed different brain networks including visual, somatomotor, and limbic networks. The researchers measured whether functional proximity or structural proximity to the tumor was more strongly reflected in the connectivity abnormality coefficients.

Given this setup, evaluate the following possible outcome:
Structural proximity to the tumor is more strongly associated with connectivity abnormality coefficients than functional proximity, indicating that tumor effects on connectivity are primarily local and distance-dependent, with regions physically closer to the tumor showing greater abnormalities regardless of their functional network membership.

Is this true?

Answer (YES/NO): NO